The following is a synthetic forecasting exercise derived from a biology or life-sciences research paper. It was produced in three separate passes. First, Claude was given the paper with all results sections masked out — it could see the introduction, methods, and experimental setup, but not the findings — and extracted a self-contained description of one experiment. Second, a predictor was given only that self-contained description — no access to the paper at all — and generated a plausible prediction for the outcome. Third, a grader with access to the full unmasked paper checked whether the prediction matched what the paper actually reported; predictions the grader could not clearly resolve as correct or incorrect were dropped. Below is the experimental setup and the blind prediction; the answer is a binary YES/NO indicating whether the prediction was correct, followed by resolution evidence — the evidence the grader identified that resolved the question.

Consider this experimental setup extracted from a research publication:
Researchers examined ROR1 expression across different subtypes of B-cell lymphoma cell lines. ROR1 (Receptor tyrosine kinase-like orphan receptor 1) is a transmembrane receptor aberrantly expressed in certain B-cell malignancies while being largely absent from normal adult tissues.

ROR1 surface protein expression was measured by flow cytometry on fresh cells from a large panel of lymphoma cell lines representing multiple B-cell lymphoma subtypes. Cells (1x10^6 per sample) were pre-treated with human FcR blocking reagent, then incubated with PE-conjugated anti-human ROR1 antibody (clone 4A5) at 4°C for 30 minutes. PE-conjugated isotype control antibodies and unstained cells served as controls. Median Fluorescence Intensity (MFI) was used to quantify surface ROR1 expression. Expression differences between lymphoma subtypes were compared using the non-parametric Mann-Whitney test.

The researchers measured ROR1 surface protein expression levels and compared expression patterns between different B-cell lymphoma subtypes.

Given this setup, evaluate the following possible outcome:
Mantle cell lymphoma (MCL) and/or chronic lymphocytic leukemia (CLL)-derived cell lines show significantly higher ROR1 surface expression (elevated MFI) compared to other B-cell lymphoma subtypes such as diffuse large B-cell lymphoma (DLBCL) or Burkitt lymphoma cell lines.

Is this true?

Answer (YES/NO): YES